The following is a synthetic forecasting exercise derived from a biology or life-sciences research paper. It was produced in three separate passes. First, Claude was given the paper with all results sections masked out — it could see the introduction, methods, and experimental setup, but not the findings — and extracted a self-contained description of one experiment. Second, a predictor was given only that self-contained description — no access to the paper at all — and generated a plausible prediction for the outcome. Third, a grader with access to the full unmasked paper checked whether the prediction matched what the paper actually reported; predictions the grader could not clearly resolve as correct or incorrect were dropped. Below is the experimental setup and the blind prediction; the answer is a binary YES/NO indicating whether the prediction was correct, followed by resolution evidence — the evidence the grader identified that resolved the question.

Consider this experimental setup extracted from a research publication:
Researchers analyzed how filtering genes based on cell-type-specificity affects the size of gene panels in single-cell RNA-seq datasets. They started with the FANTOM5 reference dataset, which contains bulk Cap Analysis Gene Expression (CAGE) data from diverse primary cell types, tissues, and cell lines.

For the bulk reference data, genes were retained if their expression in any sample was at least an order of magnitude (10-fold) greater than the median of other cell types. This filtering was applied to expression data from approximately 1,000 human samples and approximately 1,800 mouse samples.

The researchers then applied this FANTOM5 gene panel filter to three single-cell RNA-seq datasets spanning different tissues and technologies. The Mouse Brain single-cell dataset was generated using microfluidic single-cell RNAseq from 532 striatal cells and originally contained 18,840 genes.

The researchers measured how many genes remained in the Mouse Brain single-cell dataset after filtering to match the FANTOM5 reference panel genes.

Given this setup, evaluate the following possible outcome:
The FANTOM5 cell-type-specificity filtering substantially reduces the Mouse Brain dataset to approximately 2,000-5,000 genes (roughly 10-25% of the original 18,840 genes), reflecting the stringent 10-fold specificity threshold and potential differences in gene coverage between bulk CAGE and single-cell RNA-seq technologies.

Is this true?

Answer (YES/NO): YES